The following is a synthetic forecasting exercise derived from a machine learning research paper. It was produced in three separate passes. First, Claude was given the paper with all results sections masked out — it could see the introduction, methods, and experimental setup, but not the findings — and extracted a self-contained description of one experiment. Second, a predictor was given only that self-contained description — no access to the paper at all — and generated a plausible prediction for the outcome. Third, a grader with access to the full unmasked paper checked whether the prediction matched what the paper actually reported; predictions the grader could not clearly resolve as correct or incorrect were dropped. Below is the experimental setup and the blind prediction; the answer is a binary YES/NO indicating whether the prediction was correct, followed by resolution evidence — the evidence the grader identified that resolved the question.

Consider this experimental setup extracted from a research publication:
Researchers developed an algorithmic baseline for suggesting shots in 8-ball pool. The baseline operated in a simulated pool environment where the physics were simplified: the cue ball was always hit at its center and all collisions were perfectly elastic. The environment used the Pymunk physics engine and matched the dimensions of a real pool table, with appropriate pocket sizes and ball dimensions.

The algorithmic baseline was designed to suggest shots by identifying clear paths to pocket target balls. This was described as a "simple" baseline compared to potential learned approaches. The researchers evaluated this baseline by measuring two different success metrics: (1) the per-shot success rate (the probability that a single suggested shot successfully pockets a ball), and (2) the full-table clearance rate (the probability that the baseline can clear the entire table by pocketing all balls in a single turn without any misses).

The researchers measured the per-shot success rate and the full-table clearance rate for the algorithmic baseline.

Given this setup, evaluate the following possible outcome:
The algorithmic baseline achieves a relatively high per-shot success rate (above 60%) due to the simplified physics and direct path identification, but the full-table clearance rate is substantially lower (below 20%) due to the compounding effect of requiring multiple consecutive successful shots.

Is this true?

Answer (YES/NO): NO